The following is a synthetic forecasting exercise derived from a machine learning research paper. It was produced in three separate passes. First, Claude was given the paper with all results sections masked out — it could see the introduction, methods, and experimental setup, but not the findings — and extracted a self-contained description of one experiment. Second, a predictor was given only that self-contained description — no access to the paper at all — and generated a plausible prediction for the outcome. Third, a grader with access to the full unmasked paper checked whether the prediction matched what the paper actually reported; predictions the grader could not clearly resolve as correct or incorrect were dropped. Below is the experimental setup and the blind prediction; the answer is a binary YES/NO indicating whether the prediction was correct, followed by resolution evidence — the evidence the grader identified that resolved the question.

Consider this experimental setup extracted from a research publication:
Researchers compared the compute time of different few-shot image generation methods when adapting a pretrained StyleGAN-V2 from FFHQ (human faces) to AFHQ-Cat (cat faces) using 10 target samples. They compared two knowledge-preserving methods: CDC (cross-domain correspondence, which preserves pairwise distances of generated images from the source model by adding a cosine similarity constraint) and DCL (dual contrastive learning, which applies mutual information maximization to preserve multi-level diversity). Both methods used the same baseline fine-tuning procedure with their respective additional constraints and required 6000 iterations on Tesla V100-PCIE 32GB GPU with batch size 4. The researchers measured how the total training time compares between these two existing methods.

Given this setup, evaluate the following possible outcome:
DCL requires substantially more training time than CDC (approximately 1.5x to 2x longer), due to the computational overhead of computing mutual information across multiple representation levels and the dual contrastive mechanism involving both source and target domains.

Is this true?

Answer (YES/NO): NO